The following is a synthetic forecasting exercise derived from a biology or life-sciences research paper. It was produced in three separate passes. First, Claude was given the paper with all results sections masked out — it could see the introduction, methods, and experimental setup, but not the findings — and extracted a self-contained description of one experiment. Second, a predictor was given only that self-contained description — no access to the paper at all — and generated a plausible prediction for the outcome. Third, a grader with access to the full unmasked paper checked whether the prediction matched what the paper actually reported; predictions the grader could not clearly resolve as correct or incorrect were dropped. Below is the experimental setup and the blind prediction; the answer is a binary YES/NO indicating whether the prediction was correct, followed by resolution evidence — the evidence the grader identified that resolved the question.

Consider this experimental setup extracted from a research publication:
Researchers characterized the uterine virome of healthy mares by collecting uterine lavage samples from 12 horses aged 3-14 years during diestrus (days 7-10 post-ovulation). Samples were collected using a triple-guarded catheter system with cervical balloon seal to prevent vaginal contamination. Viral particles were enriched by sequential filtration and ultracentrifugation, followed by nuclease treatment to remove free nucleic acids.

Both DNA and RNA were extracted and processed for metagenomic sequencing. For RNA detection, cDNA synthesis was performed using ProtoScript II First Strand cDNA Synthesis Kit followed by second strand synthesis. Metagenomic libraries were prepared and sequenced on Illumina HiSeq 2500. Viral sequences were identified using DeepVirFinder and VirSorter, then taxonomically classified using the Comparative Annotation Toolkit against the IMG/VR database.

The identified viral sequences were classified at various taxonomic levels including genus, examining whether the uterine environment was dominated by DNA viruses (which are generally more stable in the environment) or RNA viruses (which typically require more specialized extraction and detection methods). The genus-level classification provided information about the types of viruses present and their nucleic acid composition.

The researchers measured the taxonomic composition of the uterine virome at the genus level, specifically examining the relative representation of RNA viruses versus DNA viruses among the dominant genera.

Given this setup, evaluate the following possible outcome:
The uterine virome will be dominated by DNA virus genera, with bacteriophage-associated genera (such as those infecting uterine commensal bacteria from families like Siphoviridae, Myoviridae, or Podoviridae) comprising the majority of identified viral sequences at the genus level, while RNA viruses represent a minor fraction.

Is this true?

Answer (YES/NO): NO